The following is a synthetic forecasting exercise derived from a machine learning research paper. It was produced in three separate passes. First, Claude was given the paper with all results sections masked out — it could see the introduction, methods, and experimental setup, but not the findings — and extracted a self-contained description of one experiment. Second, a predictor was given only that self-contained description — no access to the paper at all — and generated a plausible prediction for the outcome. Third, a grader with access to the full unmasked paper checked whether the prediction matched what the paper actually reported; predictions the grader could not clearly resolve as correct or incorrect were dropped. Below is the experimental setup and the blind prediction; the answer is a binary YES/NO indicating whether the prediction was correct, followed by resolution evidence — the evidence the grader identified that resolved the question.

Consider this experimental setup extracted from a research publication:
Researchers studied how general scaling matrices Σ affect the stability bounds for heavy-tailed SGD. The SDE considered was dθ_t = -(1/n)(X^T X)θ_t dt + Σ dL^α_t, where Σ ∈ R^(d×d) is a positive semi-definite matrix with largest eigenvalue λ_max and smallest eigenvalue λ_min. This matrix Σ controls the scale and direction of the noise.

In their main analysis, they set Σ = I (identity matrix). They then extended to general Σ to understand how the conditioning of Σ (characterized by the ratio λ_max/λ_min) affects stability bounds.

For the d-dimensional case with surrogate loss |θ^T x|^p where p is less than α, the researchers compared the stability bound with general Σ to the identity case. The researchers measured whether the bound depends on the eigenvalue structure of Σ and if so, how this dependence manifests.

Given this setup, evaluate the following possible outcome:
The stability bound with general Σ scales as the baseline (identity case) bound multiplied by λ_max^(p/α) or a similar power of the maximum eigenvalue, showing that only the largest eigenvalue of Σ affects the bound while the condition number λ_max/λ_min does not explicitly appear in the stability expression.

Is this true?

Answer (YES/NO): NO